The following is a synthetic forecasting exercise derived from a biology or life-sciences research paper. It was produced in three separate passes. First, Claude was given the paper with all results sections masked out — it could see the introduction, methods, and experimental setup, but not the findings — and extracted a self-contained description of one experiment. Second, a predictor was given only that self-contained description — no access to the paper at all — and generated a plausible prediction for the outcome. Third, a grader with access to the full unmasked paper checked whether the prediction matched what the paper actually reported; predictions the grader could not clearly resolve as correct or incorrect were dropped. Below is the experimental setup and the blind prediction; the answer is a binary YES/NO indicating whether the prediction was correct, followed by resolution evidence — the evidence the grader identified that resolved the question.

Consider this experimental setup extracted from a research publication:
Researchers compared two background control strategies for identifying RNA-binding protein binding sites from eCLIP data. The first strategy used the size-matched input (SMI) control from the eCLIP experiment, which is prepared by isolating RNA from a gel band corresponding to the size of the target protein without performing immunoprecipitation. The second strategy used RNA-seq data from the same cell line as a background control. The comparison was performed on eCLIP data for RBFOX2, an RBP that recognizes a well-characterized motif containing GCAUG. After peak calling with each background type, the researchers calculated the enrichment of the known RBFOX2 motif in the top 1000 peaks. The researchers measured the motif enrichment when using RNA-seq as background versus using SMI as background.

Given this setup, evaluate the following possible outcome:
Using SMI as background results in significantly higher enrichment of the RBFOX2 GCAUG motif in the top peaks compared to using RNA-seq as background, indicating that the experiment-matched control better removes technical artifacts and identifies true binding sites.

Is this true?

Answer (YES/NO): YES